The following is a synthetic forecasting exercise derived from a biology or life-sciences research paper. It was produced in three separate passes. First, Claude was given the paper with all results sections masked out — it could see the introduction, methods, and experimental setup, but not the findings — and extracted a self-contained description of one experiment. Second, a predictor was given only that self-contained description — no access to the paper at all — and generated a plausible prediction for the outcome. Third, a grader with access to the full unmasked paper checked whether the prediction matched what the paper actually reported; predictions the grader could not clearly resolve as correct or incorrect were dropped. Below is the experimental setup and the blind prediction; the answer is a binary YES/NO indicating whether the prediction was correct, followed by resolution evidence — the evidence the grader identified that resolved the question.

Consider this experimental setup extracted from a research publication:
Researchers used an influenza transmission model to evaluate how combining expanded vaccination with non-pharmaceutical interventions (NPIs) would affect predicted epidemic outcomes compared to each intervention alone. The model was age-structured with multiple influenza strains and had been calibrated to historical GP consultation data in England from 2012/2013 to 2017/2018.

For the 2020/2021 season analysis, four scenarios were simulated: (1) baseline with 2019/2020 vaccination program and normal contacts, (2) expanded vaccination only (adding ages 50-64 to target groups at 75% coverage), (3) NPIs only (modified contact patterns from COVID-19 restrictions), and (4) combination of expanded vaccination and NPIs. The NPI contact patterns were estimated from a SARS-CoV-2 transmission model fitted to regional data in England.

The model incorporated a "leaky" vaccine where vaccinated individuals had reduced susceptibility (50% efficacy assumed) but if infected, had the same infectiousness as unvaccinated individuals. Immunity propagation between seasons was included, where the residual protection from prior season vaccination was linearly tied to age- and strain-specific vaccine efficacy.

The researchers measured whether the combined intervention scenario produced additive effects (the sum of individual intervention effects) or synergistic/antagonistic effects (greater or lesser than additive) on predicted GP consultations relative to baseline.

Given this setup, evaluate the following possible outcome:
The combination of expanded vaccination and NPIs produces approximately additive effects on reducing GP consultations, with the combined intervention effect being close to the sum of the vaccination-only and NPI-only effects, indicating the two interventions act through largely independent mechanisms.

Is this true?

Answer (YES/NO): YES